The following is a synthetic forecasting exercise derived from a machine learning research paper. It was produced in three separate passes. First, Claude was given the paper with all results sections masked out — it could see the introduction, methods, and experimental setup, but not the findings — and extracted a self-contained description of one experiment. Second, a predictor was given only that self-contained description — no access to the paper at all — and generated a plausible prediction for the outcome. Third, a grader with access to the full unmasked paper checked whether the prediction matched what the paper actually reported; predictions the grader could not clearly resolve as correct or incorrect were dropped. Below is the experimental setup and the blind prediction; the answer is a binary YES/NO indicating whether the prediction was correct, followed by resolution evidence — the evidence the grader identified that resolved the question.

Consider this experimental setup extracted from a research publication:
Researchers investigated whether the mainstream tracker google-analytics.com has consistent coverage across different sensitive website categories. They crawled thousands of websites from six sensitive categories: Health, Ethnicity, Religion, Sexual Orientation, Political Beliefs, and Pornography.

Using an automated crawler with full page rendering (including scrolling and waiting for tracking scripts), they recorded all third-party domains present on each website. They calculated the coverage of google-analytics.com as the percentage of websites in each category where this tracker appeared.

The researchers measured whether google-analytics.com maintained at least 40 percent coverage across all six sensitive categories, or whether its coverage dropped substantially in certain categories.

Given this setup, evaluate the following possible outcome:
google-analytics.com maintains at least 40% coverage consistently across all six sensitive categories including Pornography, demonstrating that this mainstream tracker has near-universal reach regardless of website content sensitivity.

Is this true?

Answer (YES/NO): YES